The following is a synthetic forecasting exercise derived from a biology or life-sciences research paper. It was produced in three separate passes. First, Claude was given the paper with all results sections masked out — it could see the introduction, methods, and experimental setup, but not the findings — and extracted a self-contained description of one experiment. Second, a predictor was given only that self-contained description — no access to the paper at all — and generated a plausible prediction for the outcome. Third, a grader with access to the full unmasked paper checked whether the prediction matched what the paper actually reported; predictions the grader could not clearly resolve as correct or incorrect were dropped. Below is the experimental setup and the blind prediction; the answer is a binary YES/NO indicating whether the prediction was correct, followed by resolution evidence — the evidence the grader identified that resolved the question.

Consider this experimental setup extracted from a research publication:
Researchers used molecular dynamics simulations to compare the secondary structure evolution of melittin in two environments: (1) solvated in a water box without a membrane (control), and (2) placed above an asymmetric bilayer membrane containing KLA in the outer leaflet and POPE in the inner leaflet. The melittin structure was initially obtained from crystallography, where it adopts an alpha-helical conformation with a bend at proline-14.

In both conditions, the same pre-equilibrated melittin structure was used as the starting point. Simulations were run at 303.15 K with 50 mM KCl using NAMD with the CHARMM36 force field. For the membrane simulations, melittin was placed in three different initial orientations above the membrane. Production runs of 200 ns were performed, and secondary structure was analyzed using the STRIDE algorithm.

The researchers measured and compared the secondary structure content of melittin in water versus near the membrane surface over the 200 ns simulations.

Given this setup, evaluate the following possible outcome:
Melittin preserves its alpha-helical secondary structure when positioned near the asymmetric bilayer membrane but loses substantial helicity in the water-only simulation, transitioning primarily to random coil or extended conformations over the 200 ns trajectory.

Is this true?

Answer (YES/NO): NO